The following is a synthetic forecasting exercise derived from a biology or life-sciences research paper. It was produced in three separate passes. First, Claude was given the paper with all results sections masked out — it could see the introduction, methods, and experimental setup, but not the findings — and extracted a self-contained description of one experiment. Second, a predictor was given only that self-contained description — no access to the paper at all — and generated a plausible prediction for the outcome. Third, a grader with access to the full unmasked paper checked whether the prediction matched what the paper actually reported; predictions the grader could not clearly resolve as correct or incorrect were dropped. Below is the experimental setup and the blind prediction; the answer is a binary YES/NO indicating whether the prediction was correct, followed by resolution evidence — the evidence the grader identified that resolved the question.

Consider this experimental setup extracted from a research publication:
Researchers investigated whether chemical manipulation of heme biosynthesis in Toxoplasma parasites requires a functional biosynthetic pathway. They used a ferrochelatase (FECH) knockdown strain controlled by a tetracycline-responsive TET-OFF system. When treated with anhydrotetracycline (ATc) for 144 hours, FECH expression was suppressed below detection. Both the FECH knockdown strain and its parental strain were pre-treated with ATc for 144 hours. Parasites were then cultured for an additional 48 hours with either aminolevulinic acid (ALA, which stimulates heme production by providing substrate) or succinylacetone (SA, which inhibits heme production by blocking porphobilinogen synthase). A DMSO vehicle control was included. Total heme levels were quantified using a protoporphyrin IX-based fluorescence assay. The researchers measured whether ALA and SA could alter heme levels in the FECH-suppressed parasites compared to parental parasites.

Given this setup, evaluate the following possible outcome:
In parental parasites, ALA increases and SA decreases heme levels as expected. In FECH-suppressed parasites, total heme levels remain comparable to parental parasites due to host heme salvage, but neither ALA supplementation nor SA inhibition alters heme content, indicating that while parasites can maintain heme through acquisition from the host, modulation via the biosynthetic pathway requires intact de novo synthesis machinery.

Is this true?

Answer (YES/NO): NO